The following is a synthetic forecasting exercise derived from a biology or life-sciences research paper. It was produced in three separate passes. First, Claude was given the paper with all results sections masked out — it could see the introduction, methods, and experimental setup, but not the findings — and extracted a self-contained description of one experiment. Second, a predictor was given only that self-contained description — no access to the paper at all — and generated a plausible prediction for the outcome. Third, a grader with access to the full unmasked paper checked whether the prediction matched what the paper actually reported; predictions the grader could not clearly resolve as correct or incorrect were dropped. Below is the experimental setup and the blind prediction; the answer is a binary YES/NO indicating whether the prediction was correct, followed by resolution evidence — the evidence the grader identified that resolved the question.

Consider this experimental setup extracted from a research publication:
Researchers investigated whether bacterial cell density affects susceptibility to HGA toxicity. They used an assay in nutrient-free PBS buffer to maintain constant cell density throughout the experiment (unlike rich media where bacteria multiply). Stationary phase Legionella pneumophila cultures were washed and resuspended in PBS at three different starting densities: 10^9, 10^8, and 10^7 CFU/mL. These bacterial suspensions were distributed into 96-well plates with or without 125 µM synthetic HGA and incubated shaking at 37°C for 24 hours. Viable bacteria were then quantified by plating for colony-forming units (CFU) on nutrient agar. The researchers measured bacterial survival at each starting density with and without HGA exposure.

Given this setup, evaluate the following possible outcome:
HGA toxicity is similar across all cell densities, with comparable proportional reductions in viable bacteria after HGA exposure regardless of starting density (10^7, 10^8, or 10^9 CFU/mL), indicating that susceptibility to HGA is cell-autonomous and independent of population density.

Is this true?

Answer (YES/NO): NO